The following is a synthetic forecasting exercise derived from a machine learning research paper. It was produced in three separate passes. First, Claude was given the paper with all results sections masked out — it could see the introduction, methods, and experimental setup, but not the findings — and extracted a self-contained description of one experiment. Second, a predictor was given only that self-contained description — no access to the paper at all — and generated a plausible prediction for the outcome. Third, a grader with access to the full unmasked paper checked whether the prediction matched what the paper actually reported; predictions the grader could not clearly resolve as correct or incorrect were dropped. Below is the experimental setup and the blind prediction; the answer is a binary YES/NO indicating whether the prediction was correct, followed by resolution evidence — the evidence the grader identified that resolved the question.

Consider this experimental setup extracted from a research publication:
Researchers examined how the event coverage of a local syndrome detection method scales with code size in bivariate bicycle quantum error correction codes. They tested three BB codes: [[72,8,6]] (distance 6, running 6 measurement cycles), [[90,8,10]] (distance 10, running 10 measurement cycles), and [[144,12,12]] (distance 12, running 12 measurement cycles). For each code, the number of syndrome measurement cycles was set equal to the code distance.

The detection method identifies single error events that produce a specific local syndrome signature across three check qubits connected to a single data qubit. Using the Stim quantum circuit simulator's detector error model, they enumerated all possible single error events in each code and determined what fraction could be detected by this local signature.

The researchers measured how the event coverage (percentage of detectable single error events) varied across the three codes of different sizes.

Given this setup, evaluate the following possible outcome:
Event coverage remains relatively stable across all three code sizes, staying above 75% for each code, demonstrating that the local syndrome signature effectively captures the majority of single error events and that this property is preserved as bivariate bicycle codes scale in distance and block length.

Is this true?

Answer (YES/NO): NO